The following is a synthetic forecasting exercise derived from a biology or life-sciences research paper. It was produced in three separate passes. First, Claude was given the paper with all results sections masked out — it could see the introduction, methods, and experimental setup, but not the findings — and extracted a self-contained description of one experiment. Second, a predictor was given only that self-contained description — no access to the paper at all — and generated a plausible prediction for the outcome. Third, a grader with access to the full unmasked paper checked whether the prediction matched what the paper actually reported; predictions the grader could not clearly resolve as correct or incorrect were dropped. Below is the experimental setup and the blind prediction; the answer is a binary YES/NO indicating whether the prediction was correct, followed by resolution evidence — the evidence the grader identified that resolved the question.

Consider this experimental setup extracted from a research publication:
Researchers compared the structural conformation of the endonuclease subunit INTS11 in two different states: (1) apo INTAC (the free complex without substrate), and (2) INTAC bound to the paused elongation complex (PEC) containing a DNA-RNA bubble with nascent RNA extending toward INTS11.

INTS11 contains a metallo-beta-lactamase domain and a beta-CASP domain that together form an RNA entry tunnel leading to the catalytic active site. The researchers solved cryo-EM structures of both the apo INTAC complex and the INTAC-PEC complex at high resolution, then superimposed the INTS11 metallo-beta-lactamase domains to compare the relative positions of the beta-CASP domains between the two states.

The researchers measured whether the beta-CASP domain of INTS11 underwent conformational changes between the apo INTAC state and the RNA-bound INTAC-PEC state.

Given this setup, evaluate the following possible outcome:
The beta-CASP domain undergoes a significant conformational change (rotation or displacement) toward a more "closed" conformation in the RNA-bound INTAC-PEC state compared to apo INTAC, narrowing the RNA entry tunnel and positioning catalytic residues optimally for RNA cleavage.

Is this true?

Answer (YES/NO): NO